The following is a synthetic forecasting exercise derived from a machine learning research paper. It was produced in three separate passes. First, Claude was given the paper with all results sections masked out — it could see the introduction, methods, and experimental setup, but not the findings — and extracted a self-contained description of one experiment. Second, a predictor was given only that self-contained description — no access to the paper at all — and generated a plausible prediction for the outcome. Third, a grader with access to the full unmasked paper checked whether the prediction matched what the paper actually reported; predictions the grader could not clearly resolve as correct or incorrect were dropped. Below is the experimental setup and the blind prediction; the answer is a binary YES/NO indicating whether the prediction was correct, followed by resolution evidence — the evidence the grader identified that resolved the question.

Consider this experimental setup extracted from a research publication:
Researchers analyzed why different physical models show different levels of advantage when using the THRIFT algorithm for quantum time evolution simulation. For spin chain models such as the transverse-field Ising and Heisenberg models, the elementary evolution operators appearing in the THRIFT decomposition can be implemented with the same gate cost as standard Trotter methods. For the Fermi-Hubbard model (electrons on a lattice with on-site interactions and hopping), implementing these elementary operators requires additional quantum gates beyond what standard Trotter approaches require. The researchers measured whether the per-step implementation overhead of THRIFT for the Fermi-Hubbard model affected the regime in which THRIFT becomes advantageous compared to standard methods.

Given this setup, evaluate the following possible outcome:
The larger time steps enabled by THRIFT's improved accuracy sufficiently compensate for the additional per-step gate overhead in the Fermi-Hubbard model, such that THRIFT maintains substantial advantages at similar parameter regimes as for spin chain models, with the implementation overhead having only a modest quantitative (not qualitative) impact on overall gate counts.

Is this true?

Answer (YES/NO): NO